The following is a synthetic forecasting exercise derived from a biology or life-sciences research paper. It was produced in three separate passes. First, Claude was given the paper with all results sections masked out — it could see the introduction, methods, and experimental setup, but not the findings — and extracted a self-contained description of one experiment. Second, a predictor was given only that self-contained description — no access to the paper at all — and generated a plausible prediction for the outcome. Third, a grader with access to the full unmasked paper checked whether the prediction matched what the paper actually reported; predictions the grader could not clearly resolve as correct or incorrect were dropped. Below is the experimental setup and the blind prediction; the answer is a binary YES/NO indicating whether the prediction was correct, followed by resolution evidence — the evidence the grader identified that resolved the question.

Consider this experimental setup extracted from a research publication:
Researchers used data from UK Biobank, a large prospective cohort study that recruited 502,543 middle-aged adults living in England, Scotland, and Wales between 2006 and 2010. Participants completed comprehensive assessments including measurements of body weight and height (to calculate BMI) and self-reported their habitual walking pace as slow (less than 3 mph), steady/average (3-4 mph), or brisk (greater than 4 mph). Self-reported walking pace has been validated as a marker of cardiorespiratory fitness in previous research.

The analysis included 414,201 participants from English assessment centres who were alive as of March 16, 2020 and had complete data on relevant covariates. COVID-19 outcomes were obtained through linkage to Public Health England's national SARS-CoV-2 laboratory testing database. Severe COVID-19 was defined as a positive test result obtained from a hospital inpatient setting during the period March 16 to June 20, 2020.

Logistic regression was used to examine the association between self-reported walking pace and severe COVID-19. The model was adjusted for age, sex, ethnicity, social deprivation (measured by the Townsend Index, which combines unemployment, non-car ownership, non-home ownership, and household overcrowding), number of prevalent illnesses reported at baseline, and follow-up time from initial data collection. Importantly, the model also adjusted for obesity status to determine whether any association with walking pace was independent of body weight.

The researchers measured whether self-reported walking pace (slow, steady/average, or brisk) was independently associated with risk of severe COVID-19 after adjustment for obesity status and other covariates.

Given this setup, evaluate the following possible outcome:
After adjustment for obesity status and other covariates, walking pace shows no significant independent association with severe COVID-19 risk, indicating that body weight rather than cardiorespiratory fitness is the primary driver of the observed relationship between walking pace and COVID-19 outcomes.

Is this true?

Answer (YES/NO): NO